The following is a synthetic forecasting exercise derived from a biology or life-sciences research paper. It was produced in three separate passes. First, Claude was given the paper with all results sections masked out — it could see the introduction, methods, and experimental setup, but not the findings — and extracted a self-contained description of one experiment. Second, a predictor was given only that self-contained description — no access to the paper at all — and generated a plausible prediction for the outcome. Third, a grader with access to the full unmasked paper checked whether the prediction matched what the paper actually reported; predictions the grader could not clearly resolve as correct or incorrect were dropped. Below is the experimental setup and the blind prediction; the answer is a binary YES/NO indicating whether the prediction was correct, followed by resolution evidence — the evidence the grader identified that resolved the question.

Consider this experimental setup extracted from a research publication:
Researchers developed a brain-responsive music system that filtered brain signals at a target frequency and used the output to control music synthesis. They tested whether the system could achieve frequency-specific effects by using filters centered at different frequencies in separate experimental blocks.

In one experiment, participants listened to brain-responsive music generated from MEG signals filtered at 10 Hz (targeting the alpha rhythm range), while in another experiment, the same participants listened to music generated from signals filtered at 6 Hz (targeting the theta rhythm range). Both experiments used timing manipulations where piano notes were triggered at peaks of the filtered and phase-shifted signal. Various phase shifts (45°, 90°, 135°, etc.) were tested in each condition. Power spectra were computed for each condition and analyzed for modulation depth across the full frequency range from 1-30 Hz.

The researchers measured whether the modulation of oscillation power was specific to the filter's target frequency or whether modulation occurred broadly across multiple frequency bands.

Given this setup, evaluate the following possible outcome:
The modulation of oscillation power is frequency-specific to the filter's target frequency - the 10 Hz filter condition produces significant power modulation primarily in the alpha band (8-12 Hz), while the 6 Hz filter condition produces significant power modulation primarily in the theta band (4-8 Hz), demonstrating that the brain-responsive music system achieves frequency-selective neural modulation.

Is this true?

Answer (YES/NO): NO